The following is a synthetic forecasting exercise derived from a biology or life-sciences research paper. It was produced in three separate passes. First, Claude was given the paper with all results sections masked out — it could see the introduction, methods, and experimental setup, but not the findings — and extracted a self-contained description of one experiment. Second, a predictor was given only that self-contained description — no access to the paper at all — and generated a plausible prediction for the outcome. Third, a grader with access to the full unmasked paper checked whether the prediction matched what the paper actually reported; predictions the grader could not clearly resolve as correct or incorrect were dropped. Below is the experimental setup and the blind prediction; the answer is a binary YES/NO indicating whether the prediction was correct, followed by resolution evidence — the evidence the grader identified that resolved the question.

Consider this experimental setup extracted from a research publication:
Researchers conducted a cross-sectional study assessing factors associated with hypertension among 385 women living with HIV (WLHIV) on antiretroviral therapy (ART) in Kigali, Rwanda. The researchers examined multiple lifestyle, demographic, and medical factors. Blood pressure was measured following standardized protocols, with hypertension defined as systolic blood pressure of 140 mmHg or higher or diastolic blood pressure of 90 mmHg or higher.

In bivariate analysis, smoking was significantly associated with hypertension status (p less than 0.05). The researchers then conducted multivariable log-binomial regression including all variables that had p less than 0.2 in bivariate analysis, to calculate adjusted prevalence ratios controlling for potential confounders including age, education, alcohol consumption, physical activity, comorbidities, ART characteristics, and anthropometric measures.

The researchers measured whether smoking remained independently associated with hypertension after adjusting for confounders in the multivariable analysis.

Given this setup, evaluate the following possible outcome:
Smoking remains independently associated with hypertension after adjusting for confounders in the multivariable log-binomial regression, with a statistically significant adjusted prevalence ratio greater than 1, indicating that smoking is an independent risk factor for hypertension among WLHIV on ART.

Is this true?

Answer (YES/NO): NO